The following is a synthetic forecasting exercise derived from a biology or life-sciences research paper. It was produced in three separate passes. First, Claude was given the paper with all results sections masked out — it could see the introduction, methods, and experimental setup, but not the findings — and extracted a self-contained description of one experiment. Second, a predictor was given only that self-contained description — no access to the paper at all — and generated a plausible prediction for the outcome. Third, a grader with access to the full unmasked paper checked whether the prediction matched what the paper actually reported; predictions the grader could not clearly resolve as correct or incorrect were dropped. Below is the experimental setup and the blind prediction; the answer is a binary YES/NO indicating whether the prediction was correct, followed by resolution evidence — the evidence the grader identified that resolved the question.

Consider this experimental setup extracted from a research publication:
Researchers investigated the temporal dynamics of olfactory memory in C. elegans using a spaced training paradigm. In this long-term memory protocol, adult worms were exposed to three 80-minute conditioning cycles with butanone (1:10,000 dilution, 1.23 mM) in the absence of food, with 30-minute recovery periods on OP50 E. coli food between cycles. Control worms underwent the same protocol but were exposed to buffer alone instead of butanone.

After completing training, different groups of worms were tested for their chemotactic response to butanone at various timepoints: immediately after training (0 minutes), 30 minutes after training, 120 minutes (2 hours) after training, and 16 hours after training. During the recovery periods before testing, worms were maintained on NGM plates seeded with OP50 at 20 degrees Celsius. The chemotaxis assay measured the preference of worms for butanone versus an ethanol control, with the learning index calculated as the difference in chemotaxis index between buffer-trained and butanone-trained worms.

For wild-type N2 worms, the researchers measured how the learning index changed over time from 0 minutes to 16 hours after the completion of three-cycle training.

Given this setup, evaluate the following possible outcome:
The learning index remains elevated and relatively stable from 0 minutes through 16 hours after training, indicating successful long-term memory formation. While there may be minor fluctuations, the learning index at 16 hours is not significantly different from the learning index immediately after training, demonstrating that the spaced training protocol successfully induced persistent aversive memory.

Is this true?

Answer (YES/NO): NO